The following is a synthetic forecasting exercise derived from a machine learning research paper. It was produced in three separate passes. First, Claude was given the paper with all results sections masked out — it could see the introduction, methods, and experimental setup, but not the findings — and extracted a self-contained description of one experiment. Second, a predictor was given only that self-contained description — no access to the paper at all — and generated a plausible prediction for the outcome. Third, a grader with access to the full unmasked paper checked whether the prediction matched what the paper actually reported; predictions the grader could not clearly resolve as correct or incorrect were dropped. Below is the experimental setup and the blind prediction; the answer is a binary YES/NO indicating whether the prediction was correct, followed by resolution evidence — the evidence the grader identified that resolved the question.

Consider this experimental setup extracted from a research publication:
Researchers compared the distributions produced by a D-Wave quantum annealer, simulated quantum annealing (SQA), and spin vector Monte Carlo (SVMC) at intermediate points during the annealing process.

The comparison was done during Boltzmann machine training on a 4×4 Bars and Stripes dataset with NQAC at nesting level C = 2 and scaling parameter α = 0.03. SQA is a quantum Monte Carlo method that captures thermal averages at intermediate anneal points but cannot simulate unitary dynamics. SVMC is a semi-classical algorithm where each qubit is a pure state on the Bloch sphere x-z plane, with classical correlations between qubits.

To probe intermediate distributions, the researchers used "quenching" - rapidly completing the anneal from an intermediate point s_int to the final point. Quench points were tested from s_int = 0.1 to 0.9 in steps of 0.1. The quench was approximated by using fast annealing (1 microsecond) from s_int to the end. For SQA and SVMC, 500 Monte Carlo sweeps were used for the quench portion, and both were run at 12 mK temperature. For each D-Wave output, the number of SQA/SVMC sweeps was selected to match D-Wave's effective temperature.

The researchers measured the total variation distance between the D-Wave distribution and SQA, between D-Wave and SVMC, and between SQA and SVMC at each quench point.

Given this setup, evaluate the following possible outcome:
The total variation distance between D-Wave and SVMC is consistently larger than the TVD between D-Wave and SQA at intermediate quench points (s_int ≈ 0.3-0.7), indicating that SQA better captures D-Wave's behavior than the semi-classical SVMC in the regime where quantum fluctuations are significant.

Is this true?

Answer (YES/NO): NO